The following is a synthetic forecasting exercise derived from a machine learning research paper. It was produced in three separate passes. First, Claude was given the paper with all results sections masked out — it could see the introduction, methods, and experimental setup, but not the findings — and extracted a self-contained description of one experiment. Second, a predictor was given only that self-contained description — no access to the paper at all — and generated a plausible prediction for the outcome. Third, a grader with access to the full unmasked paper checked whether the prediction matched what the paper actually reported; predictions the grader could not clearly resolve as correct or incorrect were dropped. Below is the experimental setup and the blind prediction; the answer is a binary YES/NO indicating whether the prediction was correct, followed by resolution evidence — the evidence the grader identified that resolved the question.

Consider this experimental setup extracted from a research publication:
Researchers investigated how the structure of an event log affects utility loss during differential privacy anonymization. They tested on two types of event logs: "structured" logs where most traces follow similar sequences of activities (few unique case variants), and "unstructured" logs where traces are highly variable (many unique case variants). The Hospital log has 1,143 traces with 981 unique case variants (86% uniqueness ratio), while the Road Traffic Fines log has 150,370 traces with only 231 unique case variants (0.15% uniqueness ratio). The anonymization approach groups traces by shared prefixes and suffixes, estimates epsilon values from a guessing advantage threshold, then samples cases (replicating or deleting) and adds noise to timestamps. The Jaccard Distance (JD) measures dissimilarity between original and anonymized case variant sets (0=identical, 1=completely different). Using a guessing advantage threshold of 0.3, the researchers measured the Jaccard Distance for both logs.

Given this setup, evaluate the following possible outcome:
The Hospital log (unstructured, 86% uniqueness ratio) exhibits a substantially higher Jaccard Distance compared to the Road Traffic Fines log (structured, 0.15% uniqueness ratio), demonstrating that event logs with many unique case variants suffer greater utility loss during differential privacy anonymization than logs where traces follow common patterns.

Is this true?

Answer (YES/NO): YES